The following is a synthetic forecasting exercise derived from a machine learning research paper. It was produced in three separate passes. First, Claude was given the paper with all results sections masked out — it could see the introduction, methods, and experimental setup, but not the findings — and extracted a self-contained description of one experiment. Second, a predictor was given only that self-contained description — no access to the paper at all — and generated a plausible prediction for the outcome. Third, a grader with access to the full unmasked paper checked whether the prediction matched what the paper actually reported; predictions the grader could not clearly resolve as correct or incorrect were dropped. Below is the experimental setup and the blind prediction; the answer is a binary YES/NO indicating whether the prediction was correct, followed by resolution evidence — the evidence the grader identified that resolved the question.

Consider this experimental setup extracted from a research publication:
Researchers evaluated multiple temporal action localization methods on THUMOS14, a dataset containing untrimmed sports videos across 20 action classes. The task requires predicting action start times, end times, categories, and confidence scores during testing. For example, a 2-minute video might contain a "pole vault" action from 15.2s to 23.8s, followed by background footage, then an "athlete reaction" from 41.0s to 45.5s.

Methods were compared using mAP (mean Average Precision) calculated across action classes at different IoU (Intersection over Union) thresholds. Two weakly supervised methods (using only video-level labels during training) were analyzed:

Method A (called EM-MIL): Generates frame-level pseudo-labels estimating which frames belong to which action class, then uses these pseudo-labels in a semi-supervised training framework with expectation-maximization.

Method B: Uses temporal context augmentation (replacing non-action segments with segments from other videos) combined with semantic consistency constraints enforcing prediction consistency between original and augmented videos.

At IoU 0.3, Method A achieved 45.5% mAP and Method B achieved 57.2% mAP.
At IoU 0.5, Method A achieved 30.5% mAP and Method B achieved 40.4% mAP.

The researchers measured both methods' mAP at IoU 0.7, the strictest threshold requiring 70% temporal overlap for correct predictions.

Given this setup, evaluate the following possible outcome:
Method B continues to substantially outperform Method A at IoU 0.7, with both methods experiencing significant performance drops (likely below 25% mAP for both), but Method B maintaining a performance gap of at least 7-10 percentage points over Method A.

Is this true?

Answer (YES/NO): NO